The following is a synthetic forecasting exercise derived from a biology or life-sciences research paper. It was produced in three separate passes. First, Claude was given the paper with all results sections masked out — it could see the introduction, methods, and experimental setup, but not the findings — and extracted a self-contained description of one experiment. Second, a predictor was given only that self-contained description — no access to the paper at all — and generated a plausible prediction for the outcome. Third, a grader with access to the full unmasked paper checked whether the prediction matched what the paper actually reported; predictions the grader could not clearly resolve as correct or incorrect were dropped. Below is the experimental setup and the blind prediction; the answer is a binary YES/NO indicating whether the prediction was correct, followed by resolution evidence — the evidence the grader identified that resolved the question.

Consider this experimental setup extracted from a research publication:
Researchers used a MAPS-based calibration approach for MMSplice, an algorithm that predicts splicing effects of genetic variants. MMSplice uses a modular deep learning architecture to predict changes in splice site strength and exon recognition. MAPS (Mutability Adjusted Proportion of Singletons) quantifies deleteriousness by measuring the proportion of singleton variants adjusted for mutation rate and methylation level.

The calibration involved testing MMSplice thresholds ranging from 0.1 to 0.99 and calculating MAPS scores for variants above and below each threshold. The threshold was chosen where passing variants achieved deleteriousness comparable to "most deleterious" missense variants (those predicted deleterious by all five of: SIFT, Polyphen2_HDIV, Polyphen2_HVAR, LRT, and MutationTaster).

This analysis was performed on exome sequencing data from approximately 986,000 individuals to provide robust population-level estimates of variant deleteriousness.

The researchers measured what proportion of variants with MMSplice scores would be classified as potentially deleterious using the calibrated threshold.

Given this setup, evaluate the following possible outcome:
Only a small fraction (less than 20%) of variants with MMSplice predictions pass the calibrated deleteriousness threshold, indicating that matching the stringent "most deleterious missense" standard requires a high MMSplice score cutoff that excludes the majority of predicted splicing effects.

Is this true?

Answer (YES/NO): YES